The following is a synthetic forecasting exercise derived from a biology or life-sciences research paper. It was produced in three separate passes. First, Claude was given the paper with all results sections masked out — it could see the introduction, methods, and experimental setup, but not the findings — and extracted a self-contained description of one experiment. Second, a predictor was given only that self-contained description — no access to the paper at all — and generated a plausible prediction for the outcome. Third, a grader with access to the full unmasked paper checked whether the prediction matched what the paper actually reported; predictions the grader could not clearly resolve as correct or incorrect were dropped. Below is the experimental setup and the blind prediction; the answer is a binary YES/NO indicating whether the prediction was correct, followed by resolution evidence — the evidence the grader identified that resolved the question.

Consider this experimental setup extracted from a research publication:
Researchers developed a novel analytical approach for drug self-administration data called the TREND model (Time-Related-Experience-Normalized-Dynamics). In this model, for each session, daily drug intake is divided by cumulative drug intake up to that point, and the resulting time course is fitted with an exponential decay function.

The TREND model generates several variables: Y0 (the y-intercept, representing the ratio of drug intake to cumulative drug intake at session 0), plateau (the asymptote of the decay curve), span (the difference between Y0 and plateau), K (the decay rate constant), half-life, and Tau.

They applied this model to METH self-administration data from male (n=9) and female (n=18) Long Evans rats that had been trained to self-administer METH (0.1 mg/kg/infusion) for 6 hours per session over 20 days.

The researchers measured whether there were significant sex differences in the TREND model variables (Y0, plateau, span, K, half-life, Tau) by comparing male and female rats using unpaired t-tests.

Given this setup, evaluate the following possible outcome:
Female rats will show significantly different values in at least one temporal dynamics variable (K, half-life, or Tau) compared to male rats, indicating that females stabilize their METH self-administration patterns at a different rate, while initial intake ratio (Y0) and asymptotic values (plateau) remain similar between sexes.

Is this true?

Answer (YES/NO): NO